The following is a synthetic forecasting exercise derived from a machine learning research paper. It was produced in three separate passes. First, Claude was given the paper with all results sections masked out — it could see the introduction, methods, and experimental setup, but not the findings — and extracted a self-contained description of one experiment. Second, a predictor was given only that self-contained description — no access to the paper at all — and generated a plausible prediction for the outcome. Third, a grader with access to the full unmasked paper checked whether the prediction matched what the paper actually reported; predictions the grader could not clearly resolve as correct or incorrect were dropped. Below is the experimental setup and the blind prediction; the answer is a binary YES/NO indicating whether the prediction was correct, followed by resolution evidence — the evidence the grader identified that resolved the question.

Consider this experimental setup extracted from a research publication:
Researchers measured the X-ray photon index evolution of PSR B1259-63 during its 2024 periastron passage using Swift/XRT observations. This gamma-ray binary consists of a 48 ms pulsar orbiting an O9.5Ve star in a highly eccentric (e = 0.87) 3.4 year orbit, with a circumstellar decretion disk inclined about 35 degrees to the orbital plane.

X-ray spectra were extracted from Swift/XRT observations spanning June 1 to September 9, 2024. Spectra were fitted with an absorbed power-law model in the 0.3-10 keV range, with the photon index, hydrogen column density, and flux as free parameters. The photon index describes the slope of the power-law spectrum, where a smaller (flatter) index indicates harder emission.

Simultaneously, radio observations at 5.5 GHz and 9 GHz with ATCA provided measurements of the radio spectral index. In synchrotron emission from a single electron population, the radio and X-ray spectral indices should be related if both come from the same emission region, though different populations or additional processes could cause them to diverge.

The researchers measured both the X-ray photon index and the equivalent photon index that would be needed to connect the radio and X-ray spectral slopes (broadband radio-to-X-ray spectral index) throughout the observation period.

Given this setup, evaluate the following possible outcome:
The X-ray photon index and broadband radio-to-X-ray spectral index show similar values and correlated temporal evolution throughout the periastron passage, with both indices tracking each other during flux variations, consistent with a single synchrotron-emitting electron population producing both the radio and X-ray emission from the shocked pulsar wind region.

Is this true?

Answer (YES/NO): NO